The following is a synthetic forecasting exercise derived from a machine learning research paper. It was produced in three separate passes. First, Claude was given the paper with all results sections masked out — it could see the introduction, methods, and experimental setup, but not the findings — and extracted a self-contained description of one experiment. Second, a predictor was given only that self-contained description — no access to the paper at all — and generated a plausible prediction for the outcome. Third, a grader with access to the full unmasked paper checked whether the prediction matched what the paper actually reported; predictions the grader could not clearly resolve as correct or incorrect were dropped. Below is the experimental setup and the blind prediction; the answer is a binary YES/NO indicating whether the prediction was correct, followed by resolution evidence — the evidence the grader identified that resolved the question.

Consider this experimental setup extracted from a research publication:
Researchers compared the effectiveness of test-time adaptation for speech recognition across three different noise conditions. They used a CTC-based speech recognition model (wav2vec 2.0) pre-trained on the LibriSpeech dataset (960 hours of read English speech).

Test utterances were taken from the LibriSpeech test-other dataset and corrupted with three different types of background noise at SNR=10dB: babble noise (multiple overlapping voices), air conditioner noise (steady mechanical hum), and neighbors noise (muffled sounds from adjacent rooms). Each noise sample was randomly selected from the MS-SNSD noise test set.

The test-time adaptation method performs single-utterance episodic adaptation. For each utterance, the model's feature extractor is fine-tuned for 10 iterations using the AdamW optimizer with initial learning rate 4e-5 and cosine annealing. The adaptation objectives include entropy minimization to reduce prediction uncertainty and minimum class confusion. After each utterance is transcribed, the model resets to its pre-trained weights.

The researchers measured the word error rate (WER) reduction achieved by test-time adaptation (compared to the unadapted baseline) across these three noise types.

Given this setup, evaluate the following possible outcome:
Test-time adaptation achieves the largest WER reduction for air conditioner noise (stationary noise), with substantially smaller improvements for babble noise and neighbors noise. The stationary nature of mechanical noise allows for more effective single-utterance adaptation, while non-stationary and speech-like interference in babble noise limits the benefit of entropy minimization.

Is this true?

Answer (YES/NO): YES